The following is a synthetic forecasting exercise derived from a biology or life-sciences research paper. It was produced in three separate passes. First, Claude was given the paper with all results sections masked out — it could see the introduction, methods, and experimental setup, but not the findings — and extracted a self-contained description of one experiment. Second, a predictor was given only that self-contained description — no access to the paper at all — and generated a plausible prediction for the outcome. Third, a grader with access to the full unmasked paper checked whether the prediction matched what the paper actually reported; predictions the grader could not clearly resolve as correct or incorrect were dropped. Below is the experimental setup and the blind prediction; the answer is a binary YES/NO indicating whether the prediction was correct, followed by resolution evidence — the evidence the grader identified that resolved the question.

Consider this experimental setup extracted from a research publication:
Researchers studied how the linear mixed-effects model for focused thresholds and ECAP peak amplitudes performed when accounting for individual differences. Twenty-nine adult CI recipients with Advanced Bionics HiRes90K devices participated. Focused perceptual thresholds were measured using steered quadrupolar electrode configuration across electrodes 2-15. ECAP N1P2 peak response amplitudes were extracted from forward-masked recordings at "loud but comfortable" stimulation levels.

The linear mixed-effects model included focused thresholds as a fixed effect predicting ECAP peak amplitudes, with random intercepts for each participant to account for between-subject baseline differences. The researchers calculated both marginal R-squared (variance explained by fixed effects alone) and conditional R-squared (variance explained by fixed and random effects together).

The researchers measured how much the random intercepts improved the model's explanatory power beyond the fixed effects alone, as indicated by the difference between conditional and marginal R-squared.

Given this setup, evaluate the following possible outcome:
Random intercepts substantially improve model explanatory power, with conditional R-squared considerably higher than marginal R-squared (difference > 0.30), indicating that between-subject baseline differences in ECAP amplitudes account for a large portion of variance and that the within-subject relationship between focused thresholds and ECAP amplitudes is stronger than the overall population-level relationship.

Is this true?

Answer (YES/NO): NO